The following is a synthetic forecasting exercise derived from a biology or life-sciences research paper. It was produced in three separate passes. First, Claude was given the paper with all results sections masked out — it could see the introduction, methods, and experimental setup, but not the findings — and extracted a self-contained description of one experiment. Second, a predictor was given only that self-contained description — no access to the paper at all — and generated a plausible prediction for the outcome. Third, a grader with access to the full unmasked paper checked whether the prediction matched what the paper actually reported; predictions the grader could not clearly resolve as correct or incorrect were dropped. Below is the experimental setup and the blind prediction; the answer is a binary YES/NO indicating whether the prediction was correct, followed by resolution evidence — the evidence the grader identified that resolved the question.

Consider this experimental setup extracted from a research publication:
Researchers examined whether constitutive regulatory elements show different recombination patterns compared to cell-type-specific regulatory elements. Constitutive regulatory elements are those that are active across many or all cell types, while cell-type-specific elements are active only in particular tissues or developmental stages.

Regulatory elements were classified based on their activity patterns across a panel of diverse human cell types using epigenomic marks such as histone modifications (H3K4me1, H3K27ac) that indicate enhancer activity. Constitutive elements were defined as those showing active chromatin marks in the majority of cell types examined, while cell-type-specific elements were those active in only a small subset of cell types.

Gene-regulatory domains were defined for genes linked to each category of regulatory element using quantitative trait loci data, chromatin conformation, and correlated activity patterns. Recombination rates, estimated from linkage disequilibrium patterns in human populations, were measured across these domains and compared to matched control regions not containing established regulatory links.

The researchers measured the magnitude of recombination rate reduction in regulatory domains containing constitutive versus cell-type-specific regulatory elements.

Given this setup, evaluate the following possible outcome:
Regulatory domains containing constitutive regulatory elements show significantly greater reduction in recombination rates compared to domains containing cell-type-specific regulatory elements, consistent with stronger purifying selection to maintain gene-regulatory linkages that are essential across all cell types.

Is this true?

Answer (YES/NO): YES